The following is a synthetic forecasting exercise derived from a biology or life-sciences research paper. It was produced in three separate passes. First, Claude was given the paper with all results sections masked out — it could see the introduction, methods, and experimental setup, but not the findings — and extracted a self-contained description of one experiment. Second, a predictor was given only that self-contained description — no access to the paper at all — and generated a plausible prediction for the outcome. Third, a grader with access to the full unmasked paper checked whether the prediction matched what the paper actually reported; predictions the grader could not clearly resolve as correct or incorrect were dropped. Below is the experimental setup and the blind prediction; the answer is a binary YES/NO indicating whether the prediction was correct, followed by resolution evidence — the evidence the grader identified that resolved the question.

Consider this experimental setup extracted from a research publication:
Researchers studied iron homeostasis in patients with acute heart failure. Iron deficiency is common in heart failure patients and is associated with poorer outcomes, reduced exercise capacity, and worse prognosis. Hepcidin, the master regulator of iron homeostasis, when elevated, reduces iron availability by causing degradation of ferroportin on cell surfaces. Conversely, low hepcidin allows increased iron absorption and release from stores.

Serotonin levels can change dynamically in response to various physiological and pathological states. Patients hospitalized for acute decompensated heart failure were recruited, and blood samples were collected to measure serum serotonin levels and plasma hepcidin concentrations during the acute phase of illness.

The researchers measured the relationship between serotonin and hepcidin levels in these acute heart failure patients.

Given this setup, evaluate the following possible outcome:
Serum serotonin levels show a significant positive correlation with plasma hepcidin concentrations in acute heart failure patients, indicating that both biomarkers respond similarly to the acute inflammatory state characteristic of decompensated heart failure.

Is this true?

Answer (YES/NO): NO